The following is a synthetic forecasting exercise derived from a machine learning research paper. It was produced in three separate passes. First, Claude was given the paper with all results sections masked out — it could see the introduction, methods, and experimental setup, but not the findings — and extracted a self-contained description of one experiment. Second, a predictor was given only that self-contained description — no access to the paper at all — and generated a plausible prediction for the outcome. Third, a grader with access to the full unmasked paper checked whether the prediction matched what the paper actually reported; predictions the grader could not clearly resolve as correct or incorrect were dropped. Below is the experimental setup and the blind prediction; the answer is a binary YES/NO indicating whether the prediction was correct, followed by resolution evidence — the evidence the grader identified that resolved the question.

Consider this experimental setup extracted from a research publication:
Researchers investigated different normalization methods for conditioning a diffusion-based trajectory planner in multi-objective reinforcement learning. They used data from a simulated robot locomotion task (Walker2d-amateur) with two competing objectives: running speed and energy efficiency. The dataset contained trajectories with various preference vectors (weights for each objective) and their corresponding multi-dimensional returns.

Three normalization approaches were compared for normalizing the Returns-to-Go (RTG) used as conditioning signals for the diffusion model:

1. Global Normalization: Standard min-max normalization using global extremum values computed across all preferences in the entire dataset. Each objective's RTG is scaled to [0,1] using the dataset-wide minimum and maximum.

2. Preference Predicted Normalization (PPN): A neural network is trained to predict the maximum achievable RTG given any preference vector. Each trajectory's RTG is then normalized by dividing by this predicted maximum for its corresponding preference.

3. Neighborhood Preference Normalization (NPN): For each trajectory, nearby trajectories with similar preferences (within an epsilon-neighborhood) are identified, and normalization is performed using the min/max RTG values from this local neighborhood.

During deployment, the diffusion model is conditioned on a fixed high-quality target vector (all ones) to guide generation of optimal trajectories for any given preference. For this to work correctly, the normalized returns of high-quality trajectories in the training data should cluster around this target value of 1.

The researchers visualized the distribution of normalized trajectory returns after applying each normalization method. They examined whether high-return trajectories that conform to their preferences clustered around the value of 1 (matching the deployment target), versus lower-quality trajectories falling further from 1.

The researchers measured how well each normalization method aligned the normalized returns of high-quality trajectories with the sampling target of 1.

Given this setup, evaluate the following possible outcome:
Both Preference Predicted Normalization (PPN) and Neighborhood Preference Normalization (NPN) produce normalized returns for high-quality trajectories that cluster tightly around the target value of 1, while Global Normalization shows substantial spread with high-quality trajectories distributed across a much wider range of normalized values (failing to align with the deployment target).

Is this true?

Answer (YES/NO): NO